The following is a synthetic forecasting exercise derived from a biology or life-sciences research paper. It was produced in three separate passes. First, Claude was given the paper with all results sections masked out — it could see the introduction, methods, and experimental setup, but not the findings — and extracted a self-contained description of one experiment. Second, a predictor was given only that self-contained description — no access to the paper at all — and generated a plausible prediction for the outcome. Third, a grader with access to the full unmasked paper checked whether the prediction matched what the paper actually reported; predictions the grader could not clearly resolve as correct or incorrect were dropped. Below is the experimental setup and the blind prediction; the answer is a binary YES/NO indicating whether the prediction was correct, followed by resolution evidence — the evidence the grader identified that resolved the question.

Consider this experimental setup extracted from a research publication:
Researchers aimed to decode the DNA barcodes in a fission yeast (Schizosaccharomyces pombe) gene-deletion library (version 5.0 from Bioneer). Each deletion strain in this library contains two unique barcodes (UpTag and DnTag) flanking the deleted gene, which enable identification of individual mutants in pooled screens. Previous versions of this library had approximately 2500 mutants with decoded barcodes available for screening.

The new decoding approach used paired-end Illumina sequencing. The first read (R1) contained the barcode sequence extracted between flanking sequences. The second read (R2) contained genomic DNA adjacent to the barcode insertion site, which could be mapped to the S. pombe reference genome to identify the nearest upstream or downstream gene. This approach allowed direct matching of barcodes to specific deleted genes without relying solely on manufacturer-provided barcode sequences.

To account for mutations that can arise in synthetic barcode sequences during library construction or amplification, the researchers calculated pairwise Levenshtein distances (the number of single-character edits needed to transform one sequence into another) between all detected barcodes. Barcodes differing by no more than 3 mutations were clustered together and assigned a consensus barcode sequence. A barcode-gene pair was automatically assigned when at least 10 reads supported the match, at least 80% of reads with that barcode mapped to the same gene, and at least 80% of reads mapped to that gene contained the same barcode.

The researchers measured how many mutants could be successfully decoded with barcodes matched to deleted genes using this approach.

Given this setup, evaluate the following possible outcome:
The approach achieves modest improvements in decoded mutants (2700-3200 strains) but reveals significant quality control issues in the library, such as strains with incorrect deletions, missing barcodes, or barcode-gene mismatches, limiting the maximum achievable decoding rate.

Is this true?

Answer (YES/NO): NO